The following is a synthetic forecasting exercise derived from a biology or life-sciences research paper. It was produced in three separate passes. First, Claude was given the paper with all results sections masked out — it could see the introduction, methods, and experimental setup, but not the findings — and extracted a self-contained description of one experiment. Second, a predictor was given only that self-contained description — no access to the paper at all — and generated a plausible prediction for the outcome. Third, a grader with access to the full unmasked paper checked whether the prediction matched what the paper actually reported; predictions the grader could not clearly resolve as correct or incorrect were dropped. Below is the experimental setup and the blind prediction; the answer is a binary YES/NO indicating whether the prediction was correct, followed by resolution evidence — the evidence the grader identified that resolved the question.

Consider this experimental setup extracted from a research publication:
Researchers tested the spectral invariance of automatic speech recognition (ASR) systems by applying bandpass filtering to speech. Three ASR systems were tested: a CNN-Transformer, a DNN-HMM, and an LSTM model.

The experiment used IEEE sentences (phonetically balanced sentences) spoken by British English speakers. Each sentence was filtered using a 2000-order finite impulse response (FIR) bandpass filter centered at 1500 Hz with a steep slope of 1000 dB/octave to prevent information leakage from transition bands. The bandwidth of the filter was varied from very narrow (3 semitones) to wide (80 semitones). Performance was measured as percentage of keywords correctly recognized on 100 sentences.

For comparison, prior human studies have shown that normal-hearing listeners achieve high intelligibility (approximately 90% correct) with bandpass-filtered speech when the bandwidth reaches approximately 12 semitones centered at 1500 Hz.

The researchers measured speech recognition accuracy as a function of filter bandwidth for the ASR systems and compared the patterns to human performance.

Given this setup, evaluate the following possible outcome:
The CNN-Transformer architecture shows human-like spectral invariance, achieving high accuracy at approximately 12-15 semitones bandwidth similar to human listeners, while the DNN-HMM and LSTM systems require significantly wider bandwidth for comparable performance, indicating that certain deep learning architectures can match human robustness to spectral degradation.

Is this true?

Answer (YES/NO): NO